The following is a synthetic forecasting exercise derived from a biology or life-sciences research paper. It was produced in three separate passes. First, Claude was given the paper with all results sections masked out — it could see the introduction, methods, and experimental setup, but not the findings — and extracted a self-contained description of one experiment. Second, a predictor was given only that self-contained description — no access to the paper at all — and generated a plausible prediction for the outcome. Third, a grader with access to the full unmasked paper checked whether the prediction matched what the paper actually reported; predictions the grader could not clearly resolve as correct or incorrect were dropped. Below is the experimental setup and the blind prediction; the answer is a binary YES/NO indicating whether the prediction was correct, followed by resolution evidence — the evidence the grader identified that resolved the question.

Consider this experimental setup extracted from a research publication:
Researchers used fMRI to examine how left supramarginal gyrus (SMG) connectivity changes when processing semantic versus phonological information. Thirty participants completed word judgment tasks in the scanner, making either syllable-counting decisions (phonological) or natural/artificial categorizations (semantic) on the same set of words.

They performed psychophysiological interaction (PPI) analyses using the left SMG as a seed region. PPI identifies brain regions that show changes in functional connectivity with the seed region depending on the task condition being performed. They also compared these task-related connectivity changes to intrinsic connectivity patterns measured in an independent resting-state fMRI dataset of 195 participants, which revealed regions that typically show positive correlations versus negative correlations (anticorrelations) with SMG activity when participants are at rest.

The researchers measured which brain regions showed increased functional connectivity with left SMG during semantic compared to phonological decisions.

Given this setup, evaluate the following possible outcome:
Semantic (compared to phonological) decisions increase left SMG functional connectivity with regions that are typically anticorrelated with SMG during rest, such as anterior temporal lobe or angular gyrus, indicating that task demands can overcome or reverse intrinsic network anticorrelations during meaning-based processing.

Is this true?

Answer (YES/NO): YES